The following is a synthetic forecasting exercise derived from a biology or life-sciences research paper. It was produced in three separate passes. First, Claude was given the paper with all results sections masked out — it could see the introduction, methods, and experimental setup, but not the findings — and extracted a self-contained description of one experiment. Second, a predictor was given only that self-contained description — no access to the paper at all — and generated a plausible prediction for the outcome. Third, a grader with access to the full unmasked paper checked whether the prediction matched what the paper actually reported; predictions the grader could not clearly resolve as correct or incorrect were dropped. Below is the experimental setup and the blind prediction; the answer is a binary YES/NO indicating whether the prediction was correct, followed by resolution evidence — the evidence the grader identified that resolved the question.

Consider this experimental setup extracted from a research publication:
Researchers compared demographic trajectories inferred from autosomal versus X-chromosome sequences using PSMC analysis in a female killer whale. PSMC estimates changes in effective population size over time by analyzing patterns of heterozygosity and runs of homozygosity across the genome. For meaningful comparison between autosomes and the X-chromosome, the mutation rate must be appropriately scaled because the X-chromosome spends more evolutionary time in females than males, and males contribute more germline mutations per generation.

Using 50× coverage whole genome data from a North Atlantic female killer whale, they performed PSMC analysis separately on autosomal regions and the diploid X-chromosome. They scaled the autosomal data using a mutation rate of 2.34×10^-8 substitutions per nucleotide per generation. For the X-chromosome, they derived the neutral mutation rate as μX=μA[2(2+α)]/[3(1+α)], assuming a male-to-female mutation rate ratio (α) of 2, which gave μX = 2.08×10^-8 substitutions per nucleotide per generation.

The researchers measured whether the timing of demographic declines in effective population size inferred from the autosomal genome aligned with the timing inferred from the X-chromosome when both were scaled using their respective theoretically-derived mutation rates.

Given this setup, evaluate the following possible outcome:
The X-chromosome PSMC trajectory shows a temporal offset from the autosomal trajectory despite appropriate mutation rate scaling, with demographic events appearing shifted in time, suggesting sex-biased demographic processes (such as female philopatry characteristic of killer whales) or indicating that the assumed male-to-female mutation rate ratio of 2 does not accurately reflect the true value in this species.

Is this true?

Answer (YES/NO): NO